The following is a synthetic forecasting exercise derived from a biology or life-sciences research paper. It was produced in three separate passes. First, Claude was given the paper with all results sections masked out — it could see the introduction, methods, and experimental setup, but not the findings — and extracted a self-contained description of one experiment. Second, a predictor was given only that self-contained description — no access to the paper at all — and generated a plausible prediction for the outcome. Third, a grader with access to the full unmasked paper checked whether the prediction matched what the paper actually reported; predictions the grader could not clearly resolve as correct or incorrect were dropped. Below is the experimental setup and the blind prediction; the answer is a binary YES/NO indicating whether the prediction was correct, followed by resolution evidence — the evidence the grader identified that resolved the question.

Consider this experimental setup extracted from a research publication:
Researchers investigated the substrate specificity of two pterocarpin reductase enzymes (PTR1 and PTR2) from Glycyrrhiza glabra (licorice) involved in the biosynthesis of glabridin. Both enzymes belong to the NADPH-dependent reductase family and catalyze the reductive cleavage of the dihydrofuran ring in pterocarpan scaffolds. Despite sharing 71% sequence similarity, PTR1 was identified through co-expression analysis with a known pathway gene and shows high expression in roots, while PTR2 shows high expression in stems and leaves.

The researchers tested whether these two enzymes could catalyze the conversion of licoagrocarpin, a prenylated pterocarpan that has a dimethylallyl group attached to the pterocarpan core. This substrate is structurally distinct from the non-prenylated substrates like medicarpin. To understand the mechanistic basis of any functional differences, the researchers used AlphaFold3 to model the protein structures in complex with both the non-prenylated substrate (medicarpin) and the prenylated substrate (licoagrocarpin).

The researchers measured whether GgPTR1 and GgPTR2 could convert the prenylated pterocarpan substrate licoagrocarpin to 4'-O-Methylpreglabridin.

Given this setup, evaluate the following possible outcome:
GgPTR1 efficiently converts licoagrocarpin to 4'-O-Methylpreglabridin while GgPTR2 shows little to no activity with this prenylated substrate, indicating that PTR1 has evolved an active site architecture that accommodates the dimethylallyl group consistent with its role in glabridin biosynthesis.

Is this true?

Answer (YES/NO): NO